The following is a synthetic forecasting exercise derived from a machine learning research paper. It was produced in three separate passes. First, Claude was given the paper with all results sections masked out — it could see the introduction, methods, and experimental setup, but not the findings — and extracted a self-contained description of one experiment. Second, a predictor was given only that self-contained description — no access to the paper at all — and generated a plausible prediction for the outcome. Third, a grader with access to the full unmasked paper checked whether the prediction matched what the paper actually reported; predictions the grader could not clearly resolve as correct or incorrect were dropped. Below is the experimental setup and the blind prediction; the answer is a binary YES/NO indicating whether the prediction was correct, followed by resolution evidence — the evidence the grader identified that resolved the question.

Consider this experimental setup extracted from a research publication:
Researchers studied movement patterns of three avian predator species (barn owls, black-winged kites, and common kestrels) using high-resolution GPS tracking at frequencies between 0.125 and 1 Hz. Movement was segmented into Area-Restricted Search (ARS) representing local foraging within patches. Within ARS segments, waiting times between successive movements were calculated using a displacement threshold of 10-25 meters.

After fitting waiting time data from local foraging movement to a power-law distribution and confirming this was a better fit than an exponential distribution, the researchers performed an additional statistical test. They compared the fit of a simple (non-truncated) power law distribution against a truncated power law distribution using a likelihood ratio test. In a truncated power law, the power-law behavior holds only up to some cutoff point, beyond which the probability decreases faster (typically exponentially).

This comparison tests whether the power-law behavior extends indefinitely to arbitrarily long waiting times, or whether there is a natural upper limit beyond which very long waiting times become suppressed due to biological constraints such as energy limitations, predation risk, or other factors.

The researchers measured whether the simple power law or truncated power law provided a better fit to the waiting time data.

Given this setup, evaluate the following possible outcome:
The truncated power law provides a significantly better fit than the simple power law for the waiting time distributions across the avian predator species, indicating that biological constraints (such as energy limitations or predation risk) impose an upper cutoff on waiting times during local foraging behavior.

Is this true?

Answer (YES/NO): YES